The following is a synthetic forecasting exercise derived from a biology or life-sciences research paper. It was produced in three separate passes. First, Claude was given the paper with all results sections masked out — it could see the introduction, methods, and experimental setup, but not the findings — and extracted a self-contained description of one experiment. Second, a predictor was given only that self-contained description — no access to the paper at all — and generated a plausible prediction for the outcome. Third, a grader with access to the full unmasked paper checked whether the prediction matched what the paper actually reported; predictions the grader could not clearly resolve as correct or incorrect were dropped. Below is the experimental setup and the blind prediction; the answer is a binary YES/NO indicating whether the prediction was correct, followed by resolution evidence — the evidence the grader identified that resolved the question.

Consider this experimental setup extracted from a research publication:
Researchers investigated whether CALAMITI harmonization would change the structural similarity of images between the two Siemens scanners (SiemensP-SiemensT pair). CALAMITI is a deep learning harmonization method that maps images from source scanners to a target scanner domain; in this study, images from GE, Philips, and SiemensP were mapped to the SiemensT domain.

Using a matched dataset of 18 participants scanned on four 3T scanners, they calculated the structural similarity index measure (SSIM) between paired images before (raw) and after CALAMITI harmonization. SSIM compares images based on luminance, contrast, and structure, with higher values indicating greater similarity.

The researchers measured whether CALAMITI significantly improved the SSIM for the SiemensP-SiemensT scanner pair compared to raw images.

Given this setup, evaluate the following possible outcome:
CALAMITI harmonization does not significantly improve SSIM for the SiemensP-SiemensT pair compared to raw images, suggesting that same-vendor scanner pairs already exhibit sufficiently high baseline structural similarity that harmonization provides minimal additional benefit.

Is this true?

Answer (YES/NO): YES